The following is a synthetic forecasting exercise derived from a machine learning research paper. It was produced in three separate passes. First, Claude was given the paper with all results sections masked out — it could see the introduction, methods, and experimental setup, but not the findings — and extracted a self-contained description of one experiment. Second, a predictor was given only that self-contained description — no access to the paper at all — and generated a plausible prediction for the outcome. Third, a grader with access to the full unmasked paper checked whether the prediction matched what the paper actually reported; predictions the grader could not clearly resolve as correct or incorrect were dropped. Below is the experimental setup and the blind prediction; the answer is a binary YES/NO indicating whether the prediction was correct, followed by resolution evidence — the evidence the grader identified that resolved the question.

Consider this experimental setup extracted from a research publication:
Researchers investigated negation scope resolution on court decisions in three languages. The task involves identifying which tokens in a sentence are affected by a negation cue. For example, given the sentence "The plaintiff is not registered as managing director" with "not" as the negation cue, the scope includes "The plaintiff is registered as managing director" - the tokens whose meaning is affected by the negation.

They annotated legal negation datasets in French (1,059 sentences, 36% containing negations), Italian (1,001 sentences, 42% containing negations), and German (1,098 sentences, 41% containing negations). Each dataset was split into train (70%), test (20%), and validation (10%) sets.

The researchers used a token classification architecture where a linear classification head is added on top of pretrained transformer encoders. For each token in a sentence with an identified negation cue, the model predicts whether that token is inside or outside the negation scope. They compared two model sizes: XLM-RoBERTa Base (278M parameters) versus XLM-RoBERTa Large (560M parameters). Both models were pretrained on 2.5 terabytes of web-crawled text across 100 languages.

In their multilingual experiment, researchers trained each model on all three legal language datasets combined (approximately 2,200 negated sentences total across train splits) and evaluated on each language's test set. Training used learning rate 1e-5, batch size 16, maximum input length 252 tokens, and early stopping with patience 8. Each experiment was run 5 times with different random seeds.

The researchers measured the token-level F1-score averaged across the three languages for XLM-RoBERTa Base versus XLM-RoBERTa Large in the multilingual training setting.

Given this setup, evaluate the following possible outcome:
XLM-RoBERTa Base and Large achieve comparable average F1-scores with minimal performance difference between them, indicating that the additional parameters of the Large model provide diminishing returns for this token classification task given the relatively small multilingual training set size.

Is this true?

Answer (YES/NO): YES